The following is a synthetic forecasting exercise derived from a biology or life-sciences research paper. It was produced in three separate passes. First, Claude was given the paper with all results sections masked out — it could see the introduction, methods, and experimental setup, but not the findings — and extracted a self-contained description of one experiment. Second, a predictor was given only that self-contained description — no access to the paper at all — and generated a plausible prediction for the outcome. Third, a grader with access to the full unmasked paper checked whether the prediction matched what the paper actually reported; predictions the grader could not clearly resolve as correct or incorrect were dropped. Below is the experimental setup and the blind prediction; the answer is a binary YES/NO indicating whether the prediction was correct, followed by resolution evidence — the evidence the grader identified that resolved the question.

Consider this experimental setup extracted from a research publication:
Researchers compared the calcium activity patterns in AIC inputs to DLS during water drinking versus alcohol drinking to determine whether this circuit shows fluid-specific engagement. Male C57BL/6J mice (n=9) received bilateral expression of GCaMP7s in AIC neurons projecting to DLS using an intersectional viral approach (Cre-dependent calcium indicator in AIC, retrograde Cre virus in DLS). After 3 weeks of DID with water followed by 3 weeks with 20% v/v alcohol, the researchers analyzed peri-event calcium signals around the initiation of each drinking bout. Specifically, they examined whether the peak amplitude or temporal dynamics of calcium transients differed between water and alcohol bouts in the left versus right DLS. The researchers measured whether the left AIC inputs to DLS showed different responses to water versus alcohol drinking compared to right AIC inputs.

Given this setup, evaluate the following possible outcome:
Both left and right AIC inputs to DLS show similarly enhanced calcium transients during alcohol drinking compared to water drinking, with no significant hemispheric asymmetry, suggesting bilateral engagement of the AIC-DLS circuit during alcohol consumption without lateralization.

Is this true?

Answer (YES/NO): NO